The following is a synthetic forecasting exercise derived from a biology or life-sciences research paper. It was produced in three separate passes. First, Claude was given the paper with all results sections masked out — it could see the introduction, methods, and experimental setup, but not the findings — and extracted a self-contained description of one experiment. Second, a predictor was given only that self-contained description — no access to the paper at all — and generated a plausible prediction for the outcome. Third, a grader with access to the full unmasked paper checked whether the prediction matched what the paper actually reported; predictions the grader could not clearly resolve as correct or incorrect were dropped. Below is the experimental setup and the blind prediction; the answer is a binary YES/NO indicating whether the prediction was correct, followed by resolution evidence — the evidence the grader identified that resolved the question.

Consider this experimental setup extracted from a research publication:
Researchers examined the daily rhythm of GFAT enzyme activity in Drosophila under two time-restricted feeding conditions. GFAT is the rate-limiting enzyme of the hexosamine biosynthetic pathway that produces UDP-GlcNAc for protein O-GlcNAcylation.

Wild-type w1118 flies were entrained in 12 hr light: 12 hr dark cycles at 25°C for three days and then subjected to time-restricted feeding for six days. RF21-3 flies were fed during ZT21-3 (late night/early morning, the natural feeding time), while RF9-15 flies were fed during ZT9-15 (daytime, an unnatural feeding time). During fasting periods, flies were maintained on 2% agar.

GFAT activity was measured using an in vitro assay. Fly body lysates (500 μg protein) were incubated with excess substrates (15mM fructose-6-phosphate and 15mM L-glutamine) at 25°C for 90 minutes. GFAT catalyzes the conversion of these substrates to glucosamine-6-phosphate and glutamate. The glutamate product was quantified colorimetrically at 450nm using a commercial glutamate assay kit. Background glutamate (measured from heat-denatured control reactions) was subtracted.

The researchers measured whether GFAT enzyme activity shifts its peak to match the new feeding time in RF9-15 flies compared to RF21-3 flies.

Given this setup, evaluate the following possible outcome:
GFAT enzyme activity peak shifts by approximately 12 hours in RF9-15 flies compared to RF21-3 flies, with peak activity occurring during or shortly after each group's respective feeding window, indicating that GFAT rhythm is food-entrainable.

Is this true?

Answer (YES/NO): NO